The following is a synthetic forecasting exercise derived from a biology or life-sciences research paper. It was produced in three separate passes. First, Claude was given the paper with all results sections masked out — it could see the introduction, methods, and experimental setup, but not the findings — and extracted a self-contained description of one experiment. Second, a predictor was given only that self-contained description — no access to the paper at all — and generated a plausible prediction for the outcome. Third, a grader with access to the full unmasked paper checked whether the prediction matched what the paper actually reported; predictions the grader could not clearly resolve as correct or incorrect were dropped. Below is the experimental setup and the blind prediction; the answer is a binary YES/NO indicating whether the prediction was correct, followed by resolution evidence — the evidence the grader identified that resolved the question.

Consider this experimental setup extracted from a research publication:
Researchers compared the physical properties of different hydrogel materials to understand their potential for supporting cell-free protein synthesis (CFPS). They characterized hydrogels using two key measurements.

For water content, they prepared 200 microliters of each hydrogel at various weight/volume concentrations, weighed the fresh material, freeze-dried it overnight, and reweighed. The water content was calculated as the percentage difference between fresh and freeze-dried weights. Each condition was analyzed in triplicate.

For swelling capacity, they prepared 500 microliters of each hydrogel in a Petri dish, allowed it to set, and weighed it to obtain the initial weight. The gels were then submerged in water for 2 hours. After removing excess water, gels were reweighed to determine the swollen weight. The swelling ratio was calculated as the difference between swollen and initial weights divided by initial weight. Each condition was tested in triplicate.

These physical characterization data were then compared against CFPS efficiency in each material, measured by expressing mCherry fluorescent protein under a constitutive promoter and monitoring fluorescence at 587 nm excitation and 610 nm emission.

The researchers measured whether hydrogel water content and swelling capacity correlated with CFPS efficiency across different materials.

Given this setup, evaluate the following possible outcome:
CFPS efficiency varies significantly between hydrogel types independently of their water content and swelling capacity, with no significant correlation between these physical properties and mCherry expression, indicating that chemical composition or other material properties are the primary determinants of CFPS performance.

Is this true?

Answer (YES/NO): NO